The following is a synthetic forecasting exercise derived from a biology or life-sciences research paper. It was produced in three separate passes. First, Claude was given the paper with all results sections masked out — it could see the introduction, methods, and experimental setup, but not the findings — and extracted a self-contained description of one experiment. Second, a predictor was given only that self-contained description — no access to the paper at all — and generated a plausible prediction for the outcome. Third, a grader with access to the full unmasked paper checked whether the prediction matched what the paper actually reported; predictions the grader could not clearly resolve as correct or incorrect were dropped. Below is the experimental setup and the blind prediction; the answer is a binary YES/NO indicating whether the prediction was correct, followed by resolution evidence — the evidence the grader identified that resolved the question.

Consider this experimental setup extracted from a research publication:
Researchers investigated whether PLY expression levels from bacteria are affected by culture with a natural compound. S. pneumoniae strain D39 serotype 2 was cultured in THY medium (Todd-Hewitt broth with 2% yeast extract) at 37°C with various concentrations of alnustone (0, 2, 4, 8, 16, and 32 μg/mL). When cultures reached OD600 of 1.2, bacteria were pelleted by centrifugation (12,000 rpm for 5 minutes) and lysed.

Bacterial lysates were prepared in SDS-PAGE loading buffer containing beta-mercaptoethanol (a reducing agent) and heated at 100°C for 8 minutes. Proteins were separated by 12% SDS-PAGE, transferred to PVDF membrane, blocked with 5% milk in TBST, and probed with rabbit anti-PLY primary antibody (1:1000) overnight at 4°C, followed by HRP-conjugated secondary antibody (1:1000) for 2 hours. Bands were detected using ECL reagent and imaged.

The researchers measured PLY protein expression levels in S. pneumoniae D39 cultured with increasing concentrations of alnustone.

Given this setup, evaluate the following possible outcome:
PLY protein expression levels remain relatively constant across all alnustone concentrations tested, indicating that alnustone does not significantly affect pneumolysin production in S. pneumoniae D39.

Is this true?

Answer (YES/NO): YES